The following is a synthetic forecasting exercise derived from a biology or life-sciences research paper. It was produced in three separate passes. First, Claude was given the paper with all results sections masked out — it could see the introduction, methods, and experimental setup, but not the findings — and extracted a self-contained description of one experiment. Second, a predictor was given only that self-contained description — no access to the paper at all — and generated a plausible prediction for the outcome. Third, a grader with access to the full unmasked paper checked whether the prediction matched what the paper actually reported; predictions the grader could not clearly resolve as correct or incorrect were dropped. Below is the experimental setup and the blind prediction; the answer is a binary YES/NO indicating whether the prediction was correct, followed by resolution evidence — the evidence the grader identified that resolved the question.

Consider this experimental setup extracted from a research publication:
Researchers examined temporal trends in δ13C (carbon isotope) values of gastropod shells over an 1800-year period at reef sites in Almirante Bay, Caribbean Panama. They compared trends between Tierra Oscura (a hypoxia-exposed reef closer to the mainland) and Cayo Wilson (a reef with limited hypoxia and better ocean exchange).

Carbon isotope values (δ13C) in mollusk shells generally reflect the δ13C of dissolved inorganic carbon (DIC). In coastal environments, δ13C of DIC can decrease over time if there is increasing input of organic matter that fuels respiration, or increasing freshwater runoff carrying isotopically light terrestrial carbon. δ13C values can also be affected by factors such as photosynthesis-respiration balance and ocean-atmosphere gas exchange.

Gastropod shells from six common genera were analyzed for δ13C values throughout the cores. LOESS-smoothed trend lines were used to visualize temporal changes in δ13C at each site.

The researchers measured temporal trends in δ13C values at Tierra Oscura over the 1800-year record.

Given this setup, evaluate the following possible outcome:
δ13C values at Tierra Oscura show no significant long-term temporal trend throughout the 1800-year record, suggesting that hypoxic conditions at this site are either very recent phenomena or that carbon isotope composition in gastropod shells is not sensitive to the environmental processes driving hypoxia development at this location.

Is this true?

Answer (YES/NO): NO